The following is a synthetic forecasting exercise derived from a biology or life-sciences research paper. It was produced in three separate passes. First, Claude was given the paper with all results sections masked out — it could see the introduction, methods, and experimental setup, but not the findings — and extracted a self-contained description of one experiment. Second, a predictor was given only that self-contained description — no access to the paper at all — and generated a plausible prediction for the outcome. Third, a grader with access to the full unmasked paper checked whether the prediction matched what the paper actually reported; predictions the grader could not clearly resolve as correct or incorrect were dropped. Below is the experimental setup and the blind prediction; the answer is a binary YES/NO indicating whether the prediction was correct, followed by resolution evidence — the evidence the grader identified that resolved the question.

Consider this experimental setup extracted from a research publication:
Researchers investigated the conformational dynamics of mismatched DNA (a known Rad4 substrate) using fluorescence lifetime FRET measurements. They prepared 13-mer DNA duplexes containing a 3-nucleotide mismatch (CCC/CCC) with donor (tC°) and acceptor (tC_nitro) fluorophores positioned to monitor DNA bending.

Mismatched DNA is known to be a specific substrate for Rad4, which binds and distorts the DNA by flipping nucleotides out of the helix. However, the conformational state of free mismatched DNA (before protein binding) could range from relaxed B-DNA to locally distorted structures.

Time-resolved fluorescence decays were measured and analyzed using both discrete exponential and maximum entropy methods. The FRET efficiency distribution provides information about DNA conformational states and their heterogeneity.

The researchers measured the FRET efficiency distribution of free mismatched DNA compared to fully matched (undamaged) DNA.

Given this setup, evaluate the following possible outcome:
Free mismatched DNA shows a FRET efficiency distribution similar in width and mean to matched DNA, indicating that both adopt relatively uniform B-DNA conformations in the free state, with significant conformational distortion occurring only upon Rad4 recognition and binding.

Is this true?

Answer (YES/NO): NO